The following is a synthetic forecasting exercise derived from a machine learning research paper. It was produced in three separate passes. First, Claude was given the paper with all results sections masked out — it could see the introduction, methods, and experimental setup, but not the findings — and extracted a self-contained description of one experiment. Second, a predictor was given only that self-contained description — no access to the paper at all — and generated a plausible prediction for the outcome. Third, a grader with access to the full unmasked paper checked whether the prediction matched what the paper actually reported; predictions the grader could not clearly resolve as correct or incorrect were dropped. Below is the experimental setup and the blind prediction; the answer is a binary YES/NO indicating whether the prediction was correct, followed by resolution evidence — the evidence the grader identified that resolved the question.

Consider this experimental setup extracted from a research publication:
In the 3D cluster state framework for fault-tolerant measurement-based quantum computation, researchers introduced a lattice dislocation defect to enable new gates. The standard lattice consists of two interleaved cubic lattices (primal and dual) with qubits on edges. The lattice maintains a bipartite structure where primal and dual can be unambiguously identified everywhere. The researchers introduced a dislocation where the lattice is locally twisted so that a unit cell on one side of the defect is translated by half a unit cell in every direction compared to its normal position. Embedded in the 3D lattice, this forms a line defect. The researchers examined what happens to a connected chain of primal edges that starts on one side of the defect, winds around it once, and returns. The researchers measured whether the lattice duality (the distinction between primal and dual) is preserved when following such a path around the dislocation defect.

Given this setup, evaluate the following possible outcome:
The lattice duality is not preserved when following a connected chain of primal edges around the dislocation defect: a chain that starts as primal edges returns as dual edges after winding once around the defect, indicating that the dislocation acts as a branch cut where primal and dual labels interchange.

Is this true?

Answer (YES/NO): YES